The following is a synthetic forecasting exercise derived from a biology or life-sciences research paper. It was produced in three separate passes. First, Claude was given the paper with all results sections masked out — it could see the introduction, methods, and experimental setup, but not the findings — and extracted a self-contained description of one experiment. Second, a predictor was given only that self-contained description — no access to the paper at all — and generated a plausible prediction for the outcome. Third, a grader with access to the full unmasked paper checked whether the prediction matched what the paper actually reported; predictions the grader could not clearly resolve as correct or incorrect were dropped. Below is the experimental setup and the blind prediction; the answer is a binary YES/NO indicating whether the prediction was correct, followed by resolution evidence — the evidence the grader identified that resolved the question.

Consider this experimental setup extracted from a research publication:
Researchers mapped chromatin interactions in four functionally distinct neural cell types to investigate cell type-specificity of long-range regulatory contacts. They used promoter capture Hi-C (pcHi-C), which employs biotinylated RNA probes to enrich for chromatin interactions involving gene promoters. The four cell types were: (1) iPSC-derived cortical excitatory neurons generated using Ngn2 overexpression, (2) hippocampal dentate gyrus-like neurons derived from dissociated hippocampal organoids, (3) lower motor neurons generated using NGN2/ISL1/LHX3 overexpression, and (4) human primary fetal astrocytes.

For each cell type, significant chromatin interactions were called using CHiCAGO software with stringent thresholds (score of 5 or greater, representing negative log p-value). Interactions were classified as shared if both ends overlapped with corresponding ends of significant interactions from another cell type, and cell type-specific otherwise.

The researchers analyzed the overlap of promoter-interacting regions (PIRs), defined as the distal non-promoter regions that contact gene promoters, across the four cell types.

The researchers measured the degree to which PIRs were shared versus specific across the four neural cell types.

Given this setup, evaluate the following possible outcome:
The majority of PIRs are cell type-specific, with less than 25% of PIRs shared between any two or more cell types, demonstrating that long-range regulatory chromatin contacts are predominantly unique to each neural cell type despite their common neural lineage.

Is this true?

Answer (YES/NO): NO